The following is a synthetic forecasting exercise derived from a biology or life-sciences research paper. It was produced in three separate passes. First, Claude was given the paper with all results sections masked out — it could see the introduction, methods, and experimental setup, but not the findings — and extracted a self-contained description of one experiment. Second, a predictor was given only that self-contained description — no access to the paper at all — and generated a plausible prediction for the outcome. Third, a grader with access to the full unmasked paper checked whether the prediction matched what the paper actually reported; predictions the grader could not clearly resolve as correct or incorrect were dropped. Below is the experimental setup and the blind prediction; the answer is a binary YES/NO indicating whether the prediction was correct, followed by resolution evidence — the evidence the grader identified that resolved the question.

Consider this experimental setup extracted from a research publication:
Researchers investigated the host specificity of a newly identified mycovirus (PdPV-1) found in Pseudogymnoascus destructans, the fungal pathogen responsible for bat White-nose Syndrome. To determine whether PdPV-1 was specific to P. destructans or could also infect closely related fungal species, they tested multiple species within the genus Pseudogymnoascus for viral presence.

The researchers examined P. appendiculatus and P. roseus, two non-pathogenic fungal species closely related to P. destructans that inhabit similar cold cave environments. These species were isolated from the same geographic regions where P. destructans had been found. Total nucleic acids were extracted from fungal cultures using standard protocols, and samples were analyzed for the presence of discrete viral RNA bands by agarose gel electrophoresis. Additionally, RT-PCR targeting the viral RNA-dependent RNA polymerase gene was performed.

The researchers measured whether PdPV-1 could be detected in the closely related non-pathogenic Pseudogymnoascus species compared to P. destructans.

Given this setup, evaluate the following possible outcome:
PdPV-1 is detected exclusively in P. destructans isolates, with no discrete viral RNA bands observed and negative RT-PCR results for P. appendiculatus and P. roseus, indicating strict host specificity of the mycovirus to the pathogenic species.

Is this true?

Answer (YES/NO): YES